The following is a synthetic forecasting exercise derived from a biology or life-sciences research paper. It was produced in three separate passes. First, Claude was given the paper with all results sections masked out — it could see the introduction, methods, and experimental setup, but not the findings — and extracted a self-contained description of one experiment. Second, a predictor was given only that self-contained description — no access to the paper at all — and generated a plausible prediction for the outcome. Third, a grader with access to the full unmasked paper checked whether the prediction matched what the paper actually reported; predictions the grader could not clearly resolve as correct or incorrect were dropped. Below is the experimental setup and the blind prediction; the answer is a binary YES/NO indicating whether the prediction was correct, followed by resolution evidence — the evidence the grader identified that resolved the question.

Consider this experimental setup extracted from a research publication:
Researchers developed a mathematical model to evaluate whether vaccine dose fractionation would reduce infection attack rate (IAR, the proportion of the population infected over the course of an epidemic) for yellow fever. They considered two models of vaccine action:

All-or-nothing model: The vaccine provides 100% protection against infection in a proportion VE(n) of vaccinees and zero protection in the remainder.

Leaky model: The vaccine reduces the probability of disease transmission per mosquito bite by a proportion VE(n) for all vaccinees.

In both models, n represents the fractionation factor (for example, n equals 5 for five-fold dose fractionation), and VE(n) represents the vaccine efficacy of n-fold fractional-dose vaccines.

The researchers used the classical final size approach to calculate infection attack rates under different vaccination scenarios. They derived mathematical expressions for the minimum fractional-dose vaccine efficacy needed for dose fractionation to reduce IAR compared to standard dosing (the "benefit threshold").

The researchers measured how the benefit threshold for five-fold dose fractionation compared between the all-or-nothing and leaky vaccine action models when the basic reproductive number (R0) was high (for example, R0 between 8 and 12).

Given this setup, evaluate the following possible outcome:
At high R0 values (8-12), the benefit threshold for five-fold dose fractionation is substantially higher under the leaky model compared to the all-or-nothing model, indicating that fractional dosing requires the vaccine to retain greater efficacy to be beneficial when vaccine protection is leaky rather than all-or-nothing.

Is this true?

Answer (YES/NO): YES